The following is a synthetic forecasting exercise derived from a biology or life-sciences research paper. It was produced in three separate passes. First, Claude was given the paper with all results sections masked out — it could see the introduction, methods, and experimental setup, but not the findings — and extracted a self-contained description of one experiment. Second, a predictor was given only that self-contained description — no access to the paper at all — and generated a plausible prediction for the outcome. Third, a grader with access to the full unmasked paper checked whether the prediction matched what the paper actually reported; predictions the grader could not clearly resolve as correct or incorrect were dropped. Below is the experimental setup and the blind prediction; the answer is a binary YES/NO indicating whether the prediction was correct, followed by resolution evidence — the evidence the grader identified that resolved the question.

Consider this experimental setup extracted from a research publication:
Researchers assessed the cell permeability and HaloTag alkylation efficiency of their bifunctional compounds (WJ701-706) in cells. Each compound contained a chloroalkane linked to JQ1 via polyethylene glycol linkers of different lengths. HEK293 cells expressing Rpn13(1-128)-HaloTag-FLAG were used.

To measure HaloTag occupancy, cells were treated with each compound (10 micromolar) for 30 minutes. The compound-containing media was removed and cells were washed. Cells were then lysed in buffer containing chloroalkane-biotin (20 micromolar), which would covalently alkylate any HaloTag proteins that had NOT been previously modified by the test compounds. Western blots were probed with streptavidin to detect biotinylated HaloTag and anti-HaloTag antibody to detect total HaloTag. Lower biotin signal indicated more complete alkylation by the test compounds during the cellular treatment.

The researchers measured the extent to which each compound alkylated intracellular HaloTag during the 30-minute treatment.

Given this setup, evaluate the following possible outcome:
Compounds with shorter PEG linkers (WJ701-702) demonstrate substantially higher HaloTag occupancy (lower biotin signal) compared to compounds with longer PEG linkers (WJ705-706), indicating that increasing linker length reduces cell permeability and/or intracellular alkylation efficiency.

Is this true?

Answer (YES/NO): NO